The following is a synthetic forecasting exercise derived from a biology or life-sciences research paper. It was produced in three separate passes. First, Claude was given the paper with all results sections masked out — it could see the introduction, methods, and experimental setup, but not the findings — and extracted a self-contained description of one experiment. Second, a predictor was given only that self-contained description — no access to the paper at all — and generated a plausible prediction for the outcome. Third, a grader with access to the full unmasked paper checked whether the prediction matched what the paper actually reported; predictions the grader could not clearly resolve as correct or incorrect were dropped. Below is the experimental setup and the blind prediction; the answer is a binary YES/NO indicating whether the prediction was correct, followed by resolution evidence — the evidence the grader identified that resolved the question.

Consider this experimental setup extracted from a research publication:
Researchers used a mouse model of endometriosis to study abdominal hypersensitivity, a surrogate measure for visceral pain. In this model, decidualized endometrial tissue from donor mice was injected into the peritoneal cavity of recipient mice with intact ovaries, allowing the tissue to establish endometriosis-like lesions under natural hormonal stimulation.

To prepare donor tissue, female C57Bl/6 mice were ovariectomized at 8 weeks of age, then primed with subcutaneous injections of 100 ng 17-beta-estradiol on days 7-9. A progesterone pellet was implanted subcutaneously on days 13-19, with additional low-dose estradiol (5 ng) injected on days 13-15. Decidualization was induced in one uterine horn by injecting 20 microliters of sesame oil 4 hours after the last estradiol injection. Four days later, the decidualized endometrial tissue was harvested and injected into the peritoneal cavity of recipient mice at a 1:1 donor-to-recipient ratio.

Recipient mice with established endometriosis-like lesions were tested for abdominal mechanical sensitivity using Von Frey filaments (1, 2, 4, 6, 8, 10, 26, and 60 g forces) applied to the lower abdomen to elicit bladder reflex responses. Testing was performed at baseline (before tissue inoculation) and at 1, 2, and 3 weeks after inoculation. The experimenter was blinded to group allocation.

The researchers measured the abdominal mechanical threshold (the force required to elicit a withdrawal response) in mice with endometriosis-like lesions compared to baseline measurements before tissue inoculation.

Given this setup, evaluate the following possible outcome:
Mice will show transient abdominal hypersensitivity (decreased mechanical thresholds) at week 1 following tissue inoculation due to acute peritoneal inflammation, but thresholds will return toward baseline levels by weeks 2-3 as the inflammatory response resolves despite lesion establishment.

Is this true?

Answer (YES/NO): NO